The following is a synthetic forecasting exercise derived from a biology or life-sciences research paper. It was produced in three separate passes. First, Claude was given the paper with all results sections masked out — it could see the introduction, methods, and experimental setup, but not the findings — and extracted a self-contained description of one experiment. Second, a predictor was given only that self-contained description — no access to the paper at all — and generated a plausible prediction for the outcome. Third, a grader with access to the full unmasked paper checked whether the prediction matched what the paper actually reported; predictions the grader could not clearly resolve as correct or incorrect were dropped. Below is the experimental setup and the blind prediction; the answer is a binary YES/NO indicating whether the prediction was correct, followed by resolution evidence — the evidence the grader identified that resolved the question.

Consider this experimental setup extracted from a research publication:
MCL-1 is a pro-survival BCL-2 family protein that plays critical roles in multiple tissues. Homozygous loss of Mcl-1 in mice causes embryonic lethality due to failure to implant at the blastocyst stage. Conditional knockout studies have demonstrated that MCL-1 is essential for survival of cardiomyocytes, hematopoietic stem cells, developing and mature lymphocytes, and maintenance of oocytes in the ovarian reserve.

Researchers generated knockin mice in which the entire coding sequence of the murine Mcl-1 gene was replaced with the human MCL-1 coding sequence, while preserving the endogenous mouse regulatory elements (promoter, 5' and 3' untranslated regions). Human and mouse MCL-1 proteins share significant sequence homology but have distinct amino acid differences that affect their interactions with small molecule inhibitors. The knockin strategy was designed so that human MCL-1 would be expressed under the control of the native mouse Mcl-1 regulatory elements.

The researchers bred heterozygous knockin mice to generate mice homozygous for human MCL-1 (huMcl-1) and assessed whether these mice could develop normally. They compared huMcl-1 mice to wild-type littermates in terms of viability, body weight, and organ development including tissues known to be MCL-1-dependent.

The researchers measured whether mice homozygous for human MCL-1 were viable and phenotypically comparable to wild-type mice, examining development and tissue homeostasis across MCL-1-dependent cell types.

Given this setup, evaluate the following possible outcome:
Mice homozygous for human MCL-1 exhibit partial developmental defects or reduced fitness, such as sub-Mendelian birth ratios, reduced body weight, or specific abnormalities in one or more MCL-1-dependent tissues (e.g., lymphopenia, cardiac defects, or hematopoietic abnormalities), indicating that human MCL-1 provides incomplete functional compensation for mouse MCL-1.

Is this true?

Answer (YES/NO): NO